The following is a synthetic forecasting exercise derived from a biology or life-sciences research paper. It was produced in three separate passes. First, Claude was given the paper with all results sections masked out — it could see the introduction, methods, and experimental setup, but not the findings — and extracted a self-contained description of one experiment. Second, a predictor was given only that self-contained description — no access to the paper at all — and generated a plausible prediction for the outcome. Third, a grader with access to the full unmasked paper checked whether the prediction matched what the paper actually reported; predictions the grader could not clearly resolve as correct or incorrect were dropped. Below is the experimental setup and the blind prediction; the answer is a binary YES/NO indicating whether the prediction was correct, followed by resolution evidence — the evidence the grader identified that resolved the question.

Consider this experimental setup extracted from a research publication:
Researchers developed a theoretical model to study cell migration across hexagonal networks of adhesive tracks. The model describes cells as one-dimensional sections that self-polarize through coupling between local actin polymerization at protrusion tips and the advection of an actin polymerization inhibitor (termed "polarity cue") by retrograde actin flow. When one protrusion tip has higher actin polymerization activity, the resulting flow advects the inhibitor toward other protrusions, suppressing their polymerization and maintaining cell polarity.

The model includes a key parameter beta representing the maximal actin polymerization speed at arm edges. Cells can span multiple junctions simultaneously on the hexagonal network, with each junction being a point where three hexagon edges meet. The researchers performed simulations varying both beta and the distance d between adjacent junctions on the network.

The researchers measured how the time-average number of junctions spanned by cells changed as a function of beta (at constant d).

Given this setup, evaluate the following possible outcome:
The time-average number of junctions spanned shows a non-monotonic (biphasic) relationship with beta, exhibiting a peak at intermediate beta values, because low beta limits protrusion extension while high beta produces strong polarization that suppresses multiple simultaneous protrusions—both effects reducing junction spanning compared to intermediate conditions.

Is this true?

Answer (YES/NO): NO